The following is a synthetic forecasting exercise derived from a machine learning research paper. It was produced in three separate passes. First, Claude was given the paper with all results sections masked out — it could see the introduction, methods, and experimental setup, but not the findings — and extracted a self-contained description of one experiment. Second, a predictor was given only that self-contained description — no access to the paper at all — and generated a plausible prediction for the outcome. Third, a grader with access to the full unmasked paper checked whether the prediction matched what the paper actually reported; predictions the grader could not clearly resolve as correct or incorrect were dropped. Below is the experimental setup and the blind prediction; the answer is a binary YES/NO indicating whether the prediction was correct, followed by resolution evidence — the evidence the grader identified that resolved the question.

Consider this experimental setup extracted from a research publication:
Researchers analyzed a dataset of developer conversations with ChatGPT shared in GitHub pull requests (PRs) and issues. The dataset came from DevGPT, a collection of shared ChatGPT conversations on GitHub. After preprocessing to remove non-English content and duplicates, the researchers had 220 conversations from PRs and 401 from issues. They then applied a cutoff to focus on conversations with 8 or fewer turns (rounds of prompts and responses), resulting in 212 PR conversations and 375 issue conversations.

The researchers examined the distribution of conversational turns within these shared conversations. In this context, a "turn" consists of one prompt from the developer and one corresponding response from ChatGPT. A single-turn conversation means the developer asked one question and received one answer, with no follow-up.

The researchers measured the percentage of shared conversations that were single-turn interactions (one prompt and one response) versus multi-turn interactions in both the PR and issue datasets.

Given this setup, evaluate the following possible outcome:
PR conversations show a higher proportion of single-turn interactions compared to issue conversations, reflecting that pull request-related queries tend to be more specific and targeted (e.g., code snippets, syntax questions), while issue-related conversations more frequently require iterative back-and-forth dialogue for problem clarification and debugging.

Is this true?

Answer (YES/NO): YES